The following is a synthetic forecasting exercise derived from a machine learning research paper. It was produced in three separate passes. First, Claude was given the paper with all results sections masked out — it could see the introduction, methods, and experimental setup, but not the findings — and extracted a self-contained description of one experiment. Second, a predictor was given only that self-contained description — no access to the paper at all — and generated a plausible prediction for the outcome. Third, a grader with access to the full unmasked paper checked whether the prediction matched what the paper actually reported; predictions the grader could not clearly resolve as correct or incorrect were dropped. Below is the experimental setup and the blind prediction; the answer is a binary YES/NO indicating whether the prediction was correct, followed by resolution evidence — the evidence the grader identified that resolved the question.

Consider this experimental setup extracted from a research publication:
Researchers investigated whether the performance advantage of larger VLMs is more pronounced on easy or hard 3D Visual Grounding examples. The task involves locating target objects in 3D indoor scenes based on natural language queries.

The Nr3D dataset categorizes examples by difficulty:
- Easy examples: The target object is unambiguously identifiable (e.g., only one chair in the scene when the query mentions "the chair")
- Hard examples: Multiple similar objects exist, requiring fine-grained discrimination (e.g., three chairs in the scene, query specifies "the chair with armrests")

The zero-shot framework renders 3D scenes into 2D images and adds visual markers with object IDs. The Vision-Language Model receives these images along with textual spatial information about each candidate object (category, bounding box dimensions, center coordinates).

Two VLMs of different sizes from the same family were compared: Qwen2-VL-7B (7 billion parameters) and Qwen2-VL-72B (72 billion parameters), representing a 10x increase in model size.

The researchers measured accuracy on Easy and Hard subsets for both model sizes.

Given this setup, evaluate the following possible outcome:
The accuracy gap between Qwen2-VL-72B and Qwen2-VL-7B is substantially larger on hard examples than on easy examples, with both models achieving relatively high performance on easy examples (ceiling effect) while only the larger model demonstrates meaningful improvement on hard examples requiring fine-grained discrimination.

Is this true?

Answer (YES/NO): NO